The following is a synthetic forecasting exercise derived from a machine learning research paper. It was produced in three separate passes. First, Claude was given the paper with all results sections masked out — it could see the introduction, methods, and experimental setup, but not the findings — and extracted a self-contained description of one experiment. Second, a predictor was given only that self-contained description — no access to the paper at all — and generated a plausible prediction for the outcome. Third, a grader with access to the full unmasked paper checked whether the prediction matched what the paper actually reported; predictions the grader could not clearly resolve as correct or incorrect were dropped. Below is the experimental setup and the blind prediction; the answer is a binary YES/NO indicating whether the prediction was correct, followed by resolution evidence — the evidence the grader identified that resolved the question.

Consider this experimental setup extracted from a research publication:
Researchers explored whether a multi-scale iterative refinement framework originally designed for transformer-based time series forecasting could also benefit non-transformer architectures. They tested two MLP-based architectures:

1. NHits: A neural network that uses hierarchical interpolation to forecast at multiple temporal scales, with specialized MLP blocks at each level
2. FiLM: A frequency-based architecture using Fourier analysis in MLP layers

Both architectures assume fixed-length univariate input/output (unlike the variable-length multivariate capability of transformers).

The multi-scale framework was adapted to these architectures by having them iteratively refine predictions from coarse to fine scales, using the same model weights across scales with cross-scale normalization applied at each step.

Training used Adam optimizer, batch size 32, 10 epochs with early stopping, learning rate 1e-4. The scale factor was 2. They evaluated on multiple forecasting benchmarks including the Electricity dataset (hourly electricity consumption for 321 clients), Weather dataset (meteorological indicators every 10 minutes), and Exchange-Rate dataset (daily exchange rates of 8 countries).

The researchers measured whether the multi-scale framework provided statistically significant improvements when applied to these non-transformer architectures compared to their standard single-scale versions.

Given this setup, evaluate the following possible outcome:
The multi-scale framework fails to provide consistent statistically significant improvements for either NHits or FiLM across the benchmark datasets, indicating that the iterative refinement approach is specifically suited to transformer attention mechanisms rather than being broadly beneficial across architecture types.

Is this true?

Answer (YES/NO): NO